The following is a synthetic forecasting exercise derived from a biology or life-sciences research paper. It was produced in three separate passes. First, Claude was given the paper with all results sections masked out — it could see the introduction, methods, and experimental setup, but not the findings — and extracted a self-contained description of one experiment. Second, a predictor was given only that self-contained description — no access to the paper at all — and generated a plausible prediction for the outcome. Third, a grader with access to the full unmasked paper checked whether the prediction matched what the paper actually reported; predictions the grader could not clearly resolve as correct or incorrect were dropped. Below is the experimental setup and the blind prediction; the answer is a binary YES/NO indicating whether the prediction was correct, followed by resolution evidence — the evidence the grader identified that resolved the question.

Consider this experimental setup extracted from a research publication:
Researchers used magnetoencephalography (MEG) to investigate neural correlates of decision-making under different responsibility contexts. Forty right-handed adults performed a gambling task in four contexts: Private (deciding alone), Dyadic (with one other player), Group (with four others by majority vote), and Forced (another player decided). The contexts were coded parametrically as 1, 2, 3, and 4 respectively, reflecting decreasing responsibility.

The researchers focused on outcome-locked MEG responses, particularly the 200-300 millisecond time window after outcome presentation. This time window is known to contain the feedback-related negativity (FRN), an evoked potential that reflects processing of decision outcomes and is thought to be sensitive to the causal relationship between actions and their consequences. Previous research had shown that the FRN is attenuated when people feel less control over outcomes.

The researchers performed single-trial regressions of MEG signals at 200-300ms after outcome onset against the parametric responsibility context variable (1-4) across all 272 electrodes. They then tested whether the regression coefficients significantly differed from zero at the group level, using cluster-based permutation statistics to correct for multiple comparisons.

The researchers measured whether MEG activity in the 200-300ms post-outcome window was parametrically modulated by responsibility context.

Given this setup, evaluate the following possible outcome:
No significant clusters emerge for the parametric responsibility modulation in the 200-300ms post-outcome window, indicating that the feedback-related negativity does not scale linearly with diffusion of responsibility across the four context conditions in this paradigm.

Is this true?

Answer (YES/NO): NO